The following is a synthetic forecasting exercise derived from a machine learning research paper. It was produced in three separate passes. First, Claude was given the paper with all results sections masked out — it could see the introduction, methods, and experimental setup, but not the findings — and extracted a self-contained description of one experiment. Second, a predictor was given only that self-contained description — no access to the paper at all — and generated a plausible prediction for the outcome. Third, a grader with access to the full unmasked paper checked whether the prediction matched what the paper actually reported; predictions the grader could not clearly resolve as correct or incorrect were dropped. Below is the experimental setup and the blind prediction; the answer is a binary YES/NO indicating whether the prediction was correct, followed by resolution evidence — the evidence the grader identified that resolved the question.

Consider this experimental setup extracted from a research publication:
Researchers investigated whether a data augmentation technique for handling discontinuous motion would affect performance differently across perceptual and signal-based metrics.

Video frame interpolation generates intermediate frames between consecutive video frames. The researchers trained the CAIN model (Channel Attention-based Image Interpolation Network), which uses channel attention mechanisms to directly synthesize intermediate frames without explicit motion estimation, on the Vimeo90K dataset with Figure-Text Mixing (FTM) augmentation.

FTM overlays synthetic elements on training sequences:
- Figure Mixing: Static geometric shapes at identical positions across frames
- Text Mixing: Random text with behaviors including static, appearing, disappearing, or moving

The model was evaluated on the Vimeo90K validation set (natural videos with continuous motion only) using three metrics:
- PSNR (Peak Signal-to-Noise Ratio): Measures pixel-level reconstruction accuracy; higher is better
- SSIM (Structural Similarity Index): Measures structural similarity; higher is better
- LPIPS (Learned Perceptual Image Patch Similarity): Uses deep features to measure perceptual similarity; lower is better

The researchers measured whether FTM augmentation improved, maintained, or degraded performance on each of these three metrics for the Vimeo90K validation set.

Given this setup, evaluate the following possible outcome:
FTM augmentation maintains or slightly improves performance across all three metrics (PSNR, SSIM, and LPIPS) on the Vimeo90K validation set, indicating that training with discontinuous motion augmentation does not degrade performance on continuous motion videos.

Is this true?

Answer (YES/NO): YES